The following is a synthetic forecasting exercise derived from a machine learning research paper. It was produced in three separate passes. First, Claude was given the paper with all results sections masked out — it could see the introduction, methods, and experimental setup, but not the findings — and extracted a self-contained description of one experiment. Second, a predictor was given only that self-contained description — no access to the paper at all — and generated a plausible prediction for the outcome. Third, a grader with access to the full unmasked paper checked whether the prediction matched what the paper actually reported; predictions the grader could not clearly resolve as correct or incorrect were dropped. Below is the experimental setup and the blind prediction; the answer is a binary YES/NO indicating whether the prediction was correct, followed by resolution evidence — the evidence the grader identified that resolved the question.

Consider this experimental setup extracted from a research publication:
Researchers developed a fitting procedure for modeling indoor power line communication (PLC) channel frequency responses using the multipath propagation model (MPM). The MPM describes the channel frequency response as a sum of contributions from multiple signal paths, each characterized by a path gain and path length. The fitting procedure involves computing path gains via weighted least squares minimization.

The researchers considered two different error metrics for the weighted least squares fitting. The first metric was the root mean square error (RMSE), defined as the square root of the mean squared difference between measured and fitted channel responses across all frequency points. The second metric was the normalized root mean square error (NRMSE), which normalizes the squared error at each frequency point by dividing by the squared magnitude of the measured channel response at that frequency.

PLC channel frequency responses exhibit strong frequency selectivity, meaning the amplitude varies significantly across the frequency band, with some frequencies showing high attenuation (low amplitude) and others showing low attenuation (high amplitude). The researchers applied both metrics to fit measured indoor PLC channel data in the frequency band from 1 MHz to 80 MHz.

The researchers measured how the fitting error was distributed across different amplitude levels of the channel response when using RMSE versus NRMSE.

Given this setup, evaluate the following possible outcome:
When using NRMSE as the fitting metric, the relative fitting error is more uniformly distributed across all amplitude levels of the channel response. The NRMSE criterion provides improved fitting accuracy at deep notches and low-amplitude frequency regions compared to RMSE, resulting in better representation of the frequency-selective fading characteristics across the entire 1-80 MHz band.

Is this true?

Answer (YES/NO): YES